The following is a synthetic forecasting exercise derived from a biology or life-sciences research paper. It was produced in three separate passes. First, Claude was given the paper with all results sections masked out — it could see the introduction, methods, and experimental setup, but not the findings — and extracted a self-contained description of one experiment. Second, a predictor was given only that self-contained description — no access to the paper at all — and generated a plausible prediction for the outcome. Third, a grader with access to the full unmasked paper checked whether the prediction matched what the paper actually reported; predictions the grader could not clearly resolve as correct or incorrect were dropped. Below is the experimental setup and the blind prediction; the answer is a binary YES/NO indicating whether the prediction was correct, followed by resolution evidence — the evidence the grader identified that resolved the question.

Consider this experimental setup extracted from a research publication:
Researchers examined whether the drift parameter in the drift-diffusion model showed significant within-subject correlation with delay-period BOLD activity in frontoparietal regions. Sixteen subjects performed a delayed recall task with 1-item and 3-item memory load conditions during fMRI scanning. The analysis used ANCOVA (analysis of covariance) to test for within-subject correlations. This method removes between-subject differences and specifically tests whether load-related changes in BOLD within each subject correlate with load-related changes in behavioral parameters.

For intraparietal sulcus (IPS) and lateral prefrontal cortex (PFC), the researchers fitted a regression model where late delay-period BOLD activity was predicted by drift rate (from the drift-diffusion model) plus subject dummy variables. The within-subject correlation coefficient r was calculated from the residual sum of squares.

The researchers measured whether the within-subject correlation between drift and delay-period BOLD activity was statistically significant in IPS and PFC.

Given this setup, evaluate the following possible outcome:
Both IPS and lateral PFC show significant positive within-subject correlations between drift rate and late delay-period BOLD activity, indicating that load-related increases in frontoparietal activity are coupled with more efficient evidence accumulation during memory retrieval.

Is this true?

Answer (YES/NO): NO